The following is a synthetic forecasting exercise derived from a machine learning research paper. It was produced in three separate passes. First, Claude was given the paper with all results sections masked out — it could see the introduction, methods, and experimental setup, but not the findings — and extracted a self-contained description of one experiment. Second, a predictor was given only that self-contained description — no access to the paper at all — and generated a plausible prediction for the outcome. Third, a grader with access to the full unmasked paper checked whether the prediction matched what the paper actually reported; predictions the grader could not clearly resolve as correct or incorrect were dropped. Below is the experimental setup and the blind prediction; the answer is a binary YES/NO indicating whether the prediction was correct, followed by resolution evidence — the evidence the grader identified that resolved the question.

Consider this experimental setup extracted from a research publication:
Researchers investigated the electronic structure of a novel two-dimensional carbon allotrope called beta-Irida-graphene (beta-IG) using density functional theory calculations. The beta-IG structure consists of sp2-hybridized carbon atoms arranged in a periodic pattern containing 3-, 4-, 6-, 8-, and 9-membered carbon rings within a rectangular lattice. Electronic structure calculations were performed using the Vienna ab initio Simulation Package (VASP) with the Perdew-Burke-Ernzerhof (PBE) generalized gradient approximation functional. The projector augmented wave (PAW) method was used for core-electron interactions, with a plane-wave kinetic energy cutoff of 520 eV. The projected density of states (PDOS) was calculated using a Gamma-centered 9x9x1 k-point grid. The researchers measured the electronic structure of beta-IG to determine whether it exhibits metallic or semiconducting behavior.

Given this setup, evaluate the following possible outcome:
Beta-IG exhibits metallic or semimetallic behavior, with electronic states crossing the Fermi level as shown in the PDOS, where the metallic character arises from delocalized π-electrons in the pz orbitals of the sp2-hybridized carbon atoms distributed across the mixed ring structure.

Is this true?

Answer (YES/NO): YES